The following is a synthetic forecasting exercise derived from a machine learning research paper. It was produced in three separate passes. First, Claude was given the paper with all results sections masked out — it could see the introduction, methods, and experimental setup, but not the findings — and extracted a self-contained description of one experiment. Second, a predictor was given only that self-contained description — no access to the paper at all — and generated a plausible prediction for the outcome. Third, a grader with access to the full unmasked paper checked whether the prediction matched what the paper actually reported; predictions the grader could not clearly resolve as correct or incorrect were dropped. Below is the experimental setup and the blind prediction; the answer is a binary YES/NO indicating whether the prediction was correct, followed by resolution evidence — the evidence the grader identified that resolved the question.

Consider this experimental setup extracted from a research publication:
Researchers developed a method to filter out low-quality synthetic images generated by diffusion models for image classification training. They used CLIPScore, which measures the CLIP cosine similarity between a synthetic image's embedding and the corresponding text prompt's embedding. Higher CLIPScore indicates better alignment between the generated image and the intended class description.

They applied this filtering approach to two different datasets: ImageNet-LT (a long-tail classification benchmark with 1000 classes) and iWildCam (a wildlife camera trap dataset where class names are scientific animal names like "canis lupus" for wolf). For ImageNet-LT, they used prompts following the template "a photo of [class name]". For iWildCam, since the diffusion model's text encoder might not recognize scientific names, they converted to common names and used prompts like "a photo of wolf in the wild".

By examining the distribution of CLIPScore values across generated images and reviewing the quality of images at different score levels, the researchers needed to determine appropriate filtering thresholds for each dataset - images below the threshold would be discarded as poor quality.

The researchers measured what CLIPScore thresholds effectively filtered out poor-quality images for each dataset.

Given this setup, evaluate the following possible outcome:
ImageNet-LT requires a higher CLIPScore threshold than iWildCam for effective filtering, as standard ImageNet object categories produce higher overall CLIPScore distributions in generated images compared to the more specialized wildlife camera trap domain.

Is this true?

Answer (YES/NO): YES